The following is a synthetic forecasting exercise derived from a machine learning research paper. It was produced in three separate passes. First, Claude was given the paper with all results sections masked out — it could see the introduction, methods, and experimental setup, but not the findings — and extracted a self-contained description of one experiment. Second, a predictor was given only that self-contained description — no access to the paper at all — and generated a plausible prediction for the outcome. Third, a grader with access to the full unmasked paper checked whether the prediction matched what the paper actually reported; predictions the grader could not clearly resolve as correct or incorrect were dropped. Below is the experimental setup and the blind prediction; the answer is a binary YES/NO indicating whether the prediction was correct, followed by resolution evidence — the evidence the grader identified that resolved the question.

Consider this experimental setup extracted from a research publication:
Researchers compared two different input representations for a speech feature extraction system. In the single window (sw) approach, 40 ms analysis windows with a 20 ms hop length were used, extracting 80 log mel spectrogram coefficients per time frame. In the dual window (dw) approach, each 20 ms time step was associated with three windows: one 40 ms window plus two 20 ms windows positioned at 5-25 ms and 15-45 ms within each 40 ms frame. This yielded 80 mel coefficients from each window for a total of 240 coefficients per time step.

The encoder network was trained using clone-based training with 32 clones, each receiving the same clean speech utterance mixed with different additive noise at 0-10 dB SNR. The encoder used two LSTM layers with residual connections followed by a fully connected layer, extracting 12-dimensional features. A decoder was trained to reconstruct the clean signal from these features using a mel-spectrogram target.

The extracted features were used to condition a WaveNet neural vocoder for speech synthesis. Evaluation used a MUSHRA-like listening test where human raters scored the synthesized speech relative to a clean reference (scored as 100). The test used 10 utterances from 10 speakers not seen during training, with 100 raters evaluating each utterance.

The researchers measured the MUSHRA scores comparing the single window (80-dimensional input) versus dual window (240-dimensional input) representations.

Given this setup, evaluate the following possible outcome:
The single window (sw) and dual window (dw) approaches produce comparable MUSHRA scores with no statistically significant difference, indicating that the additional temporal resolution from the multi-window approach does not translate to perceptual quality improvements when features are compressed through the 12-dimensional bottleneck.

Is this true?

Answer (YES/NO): NO